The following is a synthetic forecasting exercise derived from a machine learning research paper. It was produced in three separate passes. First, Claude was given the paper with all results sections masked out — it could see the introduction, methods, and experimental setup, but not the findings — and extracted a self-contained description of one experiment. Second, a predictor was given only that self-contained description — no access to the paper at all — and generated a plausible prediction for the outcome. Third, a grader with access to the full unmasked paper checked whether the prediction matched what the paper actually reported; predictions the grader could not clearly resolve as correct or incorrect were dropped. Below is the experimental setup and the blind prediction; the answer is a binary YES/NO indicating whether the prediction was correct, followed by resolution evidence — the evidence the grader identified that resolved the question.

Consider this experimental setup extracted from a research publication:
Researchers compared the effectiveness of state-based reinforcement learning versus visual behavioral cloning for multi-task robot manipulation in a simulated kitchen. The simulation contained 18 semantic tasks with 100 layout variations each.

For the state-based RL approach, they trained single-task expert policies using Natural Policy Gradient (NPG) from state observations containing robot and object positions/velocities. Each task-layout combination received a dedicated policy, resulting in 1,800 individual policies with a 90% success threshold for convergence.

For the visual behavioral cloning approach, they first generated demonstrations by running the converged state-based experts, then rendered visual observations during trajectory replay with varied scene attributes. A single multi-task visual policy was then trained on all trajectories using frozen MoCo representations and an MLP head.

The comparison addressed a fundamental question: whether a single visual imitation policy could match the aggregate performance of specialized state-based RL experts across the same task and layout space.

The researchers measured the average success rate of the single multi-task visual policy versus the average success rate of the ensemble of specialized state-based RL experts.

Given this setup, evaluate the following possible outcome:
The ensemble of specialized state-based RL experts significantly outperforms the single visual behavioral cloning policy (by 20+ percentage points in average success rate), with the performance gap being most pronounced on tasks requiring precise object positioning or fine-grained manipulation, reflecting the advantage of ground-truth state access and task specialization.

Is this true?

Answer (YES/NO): YES